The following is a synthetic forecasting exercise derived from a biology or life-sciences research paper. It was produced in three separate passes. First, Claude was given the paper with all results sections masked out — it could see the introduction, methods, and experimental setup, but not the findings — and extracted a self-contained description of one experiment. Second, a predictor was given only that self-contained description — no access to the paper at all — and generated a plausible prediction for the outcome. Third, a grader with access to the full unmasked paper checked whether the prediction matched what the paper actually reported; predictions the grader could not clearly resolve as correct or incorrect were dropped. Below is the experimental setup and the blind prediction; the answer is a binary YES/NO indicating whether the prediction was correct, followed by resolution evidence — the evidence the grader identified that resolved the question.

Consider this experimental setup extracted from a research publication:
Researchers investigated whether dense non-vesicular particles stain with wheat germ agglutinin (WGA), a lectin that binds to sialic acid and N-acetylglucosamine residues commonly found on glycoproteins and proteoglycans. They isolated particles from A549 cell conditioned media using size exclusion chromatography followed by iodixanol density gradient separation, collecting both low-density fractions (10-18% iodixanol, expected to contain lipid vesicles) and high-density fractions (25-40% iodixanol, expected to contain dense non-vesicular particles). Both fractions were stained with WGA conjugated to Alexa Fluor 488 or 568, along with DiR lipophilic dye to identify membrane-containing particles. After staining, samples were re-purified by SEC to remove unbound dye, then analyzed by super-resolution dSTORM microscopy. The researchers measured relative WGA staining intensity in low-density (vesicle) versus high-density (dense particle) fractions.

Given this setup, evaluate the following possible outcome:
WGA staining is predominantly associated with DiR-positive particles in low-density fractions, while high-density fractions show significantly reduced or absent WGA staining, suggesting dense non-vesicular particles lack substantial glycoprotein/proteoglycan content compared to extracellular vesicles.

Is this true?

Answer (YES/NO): NO